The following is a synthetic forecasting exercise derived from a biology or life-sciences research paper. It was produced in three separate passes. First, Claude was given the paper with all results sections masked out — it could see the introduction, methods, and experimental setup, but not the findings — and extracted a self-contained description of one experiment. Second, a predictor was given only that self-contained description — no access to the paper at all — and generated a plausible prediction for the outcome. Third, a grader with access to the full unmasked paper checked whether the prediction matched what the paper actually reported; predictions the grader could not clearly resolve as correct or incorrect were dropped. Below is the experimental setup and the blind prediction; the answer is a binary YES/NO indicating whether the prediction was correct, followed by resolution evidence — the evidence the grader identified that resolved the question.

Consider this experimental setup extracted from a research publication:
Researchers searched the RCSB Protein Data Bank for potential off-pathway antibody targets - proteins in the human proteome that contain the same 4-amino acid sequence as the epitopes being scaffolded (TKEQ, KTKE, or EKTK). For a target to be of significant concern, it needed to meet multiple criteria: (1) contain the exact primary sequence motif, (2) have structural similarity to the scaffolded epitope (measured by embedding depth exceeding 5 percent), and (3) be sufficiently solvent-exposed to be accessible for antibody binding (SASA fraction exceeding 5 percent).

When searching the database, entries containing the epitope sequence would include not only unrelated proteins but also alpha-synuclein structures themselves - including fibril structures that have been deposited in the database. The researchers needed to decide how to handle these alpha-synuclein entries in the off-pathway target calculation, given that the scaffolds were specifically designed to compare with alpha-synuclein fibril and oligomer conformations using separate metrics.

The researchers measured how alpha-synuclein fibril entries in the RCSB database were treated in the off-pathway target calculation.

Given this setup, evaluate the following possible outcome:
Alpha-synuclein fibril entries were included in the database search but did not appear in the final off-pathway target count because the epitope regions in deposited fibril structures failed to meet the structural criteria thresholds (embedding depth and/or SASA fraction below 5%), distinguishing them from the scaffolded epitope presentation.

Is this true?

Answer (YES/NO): NO